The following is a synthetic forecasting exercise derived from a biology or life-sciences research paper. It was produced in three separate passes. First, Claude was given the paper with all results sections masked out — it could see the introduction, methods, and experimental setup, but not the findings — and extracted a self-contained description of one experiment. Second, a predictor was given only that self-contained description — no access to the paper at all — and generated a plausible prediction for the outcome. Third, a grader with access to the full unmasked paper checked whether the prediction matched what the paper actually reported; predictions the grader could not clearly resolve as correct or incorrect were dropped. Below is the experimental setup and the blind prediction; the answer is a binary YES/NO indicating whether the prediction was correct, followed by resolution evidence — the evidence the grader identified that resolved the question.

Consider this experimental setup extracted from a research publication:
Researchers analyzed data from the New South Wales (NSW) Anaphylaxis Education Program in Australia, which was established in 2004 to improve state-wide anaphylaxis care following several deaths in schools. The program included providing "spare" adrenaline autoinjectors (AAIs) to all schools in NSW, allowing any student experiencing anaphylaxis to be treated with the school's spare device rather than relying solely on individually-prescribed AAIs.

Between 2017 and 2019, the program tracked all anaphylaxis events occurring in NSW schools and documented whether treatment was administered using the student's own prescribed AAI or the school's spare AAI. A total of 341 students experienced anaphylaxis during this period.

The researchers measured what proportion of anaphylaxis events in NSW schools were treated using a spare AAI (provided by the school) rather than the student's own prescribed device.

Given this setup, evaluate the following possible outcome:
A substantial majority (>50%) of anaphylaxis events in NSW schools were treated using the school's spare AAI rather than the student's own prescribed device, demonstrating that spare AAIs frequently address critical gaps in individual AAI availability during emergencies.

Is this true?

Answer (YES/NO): NO